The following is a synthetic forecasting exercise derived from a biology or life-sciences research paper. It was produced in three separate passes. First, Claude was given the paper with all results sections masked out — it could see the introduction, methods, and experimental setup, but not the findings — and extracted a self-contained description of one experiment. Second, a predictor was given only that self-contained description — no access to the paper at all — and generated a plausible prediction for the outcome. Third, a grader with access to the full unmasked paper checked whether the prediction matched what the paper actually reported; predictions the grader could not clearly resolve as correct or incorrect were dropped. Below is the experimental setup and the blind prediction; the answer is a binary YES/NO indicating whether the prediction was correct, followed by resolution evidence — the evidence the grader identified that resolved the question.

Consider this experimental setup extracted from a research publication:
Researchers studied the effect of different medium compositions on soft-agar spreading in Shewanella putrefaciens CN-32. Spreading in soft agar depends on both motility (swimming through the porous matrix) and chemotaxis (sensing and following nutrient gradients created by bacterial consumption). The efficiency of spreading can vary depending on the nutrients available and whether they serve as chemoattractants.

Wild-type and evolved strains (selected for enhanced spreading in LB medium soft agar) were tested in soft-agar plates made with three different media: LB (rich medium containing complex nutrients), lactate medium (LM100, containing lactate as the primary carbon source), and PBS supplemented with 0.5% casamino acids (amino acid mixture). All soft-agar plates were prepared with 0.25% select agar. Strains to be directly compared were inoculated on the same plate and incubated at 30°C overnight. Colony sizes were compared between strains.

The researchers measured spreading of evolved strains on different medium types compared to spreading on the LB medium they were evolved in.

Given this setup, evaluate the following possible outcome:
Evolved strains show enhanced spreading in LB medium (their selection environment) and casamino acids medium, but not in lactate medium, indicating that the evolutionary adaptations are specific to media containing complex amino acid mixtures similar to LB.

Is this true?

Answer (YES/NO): NO